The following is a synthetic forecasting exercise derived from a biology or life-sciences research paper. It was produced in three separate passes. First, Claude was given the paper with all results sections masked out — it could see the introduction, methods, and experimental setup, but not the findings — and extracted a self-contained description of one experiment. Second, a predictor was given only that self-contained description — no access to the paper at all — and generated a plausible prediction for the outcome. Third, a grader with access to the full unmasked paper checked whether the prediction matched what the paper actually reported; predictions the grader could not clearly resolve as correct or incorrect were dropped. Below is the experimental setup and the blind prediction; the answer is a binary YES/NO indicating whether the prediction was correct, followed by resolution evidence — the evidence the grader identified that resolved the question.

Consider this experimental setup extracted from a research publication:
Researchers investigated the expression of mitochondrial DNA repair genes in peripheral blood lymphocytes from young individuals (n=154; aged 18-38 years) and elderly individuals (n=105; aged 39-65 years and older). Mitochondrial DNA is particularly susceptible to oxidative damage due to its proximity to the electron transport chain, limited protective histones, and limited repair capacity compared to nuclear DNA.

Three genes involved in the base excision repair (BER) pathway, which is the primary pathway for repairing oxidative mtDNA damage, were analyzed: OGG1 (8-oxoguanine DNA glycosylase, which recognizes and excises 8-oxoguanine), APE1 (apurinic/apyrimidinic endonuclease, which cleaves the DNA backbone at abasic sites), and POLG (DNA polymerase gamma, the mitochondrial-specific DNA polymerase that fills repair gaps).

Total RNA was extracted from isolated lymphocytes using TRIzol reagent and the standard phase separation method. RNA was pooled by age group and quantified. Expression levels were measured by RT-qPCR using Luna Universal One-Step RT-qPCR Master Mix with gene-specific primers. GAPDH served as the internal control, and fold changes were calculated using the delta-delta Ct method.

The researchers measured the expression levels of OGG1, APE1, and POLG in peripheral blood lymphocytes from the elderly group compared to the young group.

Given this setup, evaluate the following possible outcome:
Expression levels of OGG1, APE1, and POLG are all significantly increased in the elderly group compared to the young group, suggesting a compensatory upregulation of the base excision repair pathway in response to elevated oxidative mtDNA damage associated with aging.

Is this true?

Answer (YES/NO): NO